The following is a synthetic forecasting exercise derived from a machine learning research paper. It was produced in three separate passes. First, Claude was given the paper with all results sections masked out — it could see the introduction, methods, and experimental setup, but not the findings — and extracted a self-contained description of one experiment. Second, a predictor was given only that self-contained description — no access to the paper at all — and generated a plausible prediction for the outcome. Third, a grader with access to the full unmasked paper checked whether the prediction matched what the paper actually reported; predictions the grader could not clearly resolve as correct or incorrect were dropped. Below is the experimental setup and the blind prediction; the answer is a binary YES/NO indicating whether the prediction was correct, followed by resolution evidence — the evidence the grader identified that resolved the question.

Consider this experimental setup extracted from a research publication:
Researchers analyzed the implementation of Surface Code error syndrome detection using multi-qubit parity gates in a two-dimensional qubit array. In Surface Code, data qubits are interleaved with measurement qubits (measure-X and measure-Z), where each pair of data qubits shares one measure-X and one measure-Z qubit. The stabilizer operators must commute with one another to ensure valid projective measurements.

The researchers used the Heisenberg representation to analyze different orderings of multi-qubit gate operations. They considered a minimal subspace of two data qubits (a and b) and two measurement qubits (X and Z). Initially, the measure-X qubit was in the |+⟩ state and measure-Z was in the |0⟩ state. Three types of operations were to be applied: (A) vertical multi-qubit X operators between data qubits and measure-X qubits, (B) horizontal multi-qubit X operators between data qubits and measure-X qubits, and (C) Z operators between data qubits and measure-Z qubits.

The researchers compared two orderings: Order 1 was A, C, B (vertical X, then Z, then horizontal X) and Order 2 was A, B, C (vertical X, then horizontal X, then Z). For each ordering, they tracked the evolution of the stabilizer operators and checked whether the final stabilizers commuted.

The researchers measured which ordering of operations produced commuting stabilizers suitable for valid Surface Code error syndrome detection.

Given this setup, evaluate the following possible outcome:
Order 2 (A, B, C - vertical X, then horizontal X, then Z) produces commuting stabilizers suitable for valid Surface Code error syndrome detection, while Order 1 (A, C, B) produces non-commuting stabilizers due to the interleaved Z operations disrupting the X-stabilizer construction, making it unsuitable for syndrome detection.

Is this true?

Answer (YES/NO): YES